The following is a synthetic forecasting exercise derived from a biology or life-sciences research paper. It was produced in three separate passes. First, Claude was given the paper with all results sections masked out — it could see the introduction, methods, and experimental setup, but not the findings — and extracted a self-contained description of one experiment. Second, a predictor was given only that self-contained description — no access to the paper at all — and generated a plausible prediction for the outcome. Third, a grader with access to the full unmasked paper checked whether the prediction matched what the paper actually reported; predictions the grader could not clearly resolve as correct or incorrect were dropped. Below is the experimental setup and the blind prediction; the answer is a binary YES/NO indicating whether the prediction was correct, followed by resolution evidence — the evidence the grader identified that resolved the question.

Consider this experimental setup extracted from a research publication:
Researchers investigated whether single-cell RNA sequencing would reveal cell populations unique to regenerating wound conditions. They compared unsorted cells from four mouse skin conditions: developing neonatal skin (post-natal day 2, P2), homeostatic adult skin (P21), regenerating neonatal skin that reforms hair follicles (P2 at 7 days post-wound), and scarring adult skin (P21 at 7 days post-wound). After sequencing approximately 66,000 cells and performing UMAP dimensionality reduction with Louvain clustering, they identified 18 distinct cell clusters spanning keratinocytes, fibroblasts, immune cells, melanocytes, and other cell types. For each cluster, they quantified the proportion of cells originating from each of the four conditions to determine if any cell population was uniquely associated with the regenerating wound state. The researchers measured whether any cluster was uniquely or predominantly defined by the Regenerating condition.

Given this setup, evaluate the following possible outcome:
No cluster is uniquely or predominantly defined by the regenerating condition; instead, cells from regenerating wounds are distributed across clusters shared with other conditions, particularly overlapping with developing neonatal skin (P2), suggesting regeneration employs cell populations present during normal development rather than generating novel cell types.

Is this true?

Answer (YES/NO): YES